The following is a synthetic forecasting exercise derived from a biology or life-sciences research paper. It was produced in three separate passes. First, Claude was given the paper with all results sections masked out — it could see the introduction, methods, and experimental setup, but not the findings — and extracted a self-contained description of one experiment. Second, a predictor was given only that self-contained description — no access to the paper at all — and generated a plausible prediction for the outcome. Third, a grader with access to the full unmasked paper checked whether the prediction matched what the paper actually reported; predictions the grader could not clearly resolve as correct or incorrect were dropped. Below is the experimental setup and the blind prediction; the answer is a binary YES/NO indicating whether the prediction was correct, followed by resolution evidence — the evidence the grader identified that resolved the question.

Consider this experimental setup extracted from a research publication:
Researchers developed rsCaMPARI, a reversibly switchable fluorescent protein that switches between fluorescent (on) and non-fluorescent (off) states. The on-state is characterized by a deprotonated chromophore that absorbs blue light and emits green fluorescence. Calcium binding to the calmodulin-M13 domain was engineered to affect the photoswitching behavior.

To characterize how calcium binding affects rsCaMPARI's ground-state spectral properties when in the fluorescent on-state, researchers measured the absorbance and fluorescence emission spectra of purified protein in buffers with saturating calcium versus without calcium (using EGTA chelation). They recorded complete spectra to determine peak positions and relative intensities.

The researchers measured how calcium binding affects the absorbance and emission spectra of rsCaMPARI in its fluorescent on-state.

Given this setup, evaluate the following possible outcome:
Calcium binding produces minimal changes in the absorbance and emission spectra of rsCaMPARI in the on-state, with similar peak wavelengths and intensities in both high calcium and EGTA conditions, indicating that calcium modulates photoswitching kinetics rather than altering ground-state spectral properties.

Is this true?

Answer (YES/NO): NO